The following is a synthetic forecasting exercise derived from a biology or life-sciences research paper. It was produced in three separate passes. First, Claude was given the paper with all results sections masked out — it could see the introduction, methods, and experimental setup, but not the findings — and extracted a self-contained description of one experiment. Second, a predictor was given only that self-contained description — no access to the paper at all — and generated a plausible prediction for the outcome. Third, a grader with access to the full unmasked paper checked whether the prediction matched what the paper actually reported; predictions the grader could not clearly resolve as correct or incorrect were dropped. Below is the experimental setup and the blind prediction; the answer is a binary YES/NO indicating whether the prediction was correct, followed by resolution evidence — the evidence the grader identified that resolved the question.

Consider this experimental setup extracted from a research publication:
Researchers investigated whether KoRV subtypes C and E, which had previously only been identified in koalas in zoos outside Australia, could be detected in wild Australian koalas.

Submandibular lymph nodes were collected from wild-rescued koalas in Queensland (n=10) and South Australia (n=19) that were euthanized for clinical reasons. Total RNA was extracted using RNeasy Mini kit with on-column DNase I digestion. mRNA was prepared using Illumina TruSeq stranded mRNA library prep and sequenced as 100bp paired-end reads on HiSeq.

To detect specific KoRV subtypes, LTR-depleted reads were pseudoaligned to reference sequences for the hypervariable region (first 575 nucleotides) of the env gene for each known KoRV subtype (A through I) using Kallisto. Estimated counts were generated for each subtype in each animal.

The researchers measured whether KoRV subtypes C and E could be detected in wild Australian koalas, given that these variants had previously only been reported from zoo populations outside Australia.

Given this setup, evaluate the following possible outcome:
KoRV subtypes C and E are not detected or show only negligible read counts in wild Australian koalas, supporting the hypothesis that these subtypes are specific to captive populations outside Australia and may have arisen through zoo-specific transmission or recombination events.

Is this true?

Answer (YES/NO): NO